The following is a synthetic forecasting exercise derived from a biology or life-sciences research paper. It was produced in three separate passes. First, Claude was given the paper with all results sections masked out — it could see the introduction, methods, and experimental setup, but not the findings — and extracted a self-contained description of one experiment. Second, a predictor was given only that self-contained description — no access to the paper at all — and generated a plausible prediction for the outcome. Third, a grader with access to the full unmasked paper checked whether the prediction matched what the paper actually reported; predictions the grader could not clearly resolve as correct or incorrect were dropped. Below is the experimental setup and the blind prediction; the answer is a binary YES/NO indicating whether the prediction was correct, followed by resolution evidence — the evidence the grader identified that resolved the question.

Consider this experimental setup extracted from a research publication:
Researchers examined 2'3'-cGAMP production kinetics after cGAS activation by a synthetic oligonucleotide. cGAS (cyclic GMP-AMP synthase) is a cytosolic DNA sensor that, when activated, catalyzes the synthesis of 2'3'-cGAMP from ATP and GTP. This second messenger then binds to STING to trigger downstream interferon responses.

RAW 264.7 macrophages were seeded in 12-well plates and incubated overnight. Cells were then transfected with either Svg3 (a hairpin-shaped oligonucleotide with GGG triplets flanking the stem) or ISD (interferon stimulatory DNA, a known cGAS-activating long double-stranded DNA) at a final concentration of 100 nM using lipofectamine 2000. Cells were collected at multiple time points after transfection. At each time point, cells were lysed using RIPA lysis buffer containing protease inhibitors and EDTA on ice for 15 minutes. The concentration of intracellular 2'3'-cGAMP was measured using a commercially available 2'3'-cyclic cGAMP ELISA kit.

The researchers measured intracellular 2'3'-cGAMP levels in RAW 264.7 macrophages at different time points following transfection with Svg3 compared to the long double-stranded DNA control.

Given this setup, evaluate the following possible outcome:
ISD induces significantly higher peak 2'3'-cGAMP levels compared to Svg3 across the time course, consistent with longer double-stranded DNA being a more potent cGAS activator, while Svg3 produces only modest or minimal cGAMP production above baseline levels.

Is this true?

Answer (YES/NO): NO